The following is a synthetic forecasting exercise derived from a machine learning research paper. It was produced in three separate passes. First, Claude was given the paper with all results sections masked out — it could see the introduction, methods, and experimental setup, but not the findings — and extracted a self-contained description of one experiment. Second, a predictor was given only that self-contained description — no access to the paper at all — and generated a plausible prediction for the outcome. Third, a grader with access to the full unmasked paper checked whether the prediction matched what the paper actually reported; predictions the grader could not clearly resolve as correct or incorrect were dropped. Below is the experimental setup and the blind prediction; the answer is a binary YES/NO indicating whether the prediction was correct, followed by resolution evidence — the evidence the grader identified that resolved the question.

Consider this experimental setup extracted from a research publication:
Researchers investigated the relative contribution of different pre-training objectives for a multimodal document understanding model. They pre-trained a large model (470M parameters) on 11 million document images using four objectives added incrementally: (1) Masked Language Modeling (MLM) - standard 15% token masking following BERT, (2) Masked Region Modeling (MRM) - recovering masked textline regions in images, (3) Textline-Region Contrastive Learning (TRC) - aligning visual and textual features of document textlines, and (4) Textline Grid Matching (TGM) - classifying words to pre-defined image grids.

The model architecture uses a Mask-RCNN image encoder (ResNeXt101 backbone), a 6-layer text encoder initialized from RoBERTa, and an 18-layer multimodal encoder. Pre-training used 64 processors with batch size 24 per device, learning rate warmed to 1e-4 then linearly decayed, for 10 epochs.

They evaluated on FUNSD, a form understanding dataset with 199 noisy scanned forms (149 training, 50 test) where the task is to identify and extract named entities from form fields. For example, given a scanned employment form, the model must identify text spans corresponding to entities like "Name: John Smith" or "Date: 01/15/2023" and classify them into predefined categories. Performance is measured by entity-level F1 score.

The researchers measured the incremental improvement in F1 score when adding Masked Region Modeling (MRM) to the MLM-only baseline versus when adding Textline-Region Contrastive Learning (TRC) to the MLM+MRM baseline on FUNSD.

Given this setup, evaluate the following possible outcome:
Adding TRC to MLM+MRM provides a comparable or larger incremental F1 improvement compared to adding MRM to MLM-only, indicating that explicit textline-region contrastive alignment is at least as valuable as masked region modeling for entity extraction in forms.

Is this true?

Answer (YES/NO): NO